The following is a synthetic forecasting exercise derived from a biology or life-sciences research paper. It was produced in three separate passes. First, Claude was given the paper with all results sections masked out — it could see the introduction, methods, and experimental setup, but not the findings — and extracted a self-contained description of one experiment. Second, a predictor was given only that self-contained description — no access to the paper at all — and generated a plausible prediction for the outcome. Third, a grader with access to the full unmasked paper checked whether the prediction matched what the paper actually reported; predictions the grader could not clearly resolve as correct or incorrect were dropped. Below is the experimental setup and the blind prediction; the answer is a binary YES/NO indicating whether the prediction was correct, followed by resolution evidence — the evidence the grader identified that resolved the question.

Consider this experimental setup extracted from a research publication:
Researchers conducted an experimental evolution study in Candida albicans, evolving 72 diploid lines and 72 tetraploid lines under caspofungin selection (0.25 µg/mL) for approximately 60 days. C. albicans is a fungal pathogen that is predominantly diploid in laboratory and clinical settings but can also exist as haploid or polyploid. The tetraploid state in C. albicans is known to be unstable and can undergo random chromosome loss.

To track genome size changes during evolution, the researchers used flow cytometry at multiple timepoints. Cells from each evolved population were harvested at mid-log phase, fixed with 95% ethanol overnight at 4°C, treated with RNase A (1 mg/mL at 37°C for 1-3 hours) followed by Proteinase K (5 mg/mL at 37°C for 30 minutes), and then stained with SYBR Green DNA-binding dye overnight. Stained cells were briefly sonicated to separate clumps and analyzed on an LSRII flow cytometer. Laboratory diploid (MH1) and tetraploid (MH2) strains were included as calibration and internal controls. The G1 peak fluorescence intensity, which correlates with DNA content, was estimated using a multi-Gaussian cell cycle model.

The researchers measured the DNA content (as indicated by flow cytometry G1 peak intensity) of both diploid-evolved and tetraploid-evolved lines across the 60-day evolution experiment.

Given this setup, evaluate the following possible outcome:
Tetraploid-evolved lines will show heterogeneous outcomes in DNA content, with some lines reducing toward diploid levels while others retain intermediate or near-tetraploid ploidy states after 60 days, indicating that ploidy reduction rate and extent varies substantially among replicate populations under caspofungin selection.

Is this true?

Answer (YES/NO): NO